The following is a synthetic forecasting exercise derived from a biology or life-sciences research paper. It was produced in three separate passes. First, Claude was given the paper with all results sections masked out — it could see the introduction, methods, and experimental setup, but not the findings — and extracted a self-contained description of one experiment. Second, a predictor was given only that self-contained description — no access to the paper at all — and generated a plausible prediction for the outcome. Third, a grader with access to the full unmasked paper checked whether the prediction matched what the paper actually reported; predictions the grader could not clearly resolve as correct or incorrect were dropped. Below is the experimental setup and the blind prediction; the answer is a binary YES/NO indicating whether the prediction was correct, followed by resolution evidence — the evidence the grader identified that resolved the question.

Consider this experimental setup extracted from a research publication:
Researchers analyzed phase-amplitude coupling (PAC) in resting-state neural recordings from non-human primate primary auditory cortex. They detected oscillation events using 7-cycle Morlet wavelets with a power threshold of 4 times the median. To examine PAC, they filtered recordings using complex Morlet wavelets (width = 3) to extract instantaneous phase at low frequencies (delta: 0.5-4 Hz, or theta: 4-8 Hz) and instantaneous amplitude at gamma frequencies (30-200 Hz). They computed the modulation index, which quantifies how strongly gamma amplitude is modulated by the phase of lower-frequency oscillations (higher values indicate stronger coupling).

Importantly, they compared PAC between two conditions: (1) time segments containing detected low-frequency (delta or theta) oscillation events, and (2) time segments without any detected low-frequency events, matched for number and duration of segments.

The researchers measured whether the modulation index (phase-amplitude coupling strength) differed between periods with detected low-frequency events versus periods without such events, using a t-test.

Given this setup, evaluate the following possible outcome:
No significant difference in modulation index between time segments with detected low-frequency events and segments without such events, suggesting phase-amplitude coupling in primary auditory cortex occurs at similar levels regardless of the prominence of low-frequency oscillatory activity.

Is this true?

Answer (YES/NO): NO